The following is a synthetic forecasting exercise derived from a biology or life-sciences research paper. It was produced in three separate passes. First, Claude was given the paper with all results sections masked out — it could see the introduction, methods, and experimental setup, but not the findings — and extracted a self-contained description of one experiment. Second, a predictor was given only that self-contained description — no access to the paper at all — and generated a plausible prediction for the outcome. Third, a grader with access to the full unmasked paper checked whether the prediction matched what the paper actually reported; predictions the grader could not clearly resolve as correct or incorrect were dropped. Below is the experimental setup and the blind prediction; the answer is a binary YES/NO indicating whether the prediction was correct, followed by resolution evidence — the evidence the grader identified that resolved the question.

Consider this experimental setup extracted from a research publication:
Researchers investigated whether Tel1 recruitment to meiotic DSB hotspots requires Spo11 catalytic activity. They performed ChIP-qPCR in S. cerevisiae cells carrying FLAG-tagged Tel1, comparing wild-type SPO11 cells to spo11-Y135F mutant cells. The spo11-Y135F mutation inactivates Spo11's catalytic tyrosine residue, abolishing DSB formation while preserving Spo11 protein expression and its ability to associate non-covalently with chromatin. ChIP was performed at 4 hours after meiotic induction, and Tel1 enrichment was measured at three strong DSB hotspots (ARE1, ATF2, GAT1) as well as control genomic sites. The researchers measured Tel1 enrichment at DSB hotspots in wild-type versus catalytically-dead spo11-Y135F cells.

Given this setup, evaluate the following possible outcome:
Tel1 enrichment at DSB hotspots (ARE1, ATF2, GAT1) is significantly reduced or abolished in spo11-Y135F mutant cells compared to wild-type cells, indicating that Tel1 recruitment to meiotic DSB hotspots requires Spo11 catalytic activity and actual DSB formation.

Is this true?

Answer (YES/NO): YES